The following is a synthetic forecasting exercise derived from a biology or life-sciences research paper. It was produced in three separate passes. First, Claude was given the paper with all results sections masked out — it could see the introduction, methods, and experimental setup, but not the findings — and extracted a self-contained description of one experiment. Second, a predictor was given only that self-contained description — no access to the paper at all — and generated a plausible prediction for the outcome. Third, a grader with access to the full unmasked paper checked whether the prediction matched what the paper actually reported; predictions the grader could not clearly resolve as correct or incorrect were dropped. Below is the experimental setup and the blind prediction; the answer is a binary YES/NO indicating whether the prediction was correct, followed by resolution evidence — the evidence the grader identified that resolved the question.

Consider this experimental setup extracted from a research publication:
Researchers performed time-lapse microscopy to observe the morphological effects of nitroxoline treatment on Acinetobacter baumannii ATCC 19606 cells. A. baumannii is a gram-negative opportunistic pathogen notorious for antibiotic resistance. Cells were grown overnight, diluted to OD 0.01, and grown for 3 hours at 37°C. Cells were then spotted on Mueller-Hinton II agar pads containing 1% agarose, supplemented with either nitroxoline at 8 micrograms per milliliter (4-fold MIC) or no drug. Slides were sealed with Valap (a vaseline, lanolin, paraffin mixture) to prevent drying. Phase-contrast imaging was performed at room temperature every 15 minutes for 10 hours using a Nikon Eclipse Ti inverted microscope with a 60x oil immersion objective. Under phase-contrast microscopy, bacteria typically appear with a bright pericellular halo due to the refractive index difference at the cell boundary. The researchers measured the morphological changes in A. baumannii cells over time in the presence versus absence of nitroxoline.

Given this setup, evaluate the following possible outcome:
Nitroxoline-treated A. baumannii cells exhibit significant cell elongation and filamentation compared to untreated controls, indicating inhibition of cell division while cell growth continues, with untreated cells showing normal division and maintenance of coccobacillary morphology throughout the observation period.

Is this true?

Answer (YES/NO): NO